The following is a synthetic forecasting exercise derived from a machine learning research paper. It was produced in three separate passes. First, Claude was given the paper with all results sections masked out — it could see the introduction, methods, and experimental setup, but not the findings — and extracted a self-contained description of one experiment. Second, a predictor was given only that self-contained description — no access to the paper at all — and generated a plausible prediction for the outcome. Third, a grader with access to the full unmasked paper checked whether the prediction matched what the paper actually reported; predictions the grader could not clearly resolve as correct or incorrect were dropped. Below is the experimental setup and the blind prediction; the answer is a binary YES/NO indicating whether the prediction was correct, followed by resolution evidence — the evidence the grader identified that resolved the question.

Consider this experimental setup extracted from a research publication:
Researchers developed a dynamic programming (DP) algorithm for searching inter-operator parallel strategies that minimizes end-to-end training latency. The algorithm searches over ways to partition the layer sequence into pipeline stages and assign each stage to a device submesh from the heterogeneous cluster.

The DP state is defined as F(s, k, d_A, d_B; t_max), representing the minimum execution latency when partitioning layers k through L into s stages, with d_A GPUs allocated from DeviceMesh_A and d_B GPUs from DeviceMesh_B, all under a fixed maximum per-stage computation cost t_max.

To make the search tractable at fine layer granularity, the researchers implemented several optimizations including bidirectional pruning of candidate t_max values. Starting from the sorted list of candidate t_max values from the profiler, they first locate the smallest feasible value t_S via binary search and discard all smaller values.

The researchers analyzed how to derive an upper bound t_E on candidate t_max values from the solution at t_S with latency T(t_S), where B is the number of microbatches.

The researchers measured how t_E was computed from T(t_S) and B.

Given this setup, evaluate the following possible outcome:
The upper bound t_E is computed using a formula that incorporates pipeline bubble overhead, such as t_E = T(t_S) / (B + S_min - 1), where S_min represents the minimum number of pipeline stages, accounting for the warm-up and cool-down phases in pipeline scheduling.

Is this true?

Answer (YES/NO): NO